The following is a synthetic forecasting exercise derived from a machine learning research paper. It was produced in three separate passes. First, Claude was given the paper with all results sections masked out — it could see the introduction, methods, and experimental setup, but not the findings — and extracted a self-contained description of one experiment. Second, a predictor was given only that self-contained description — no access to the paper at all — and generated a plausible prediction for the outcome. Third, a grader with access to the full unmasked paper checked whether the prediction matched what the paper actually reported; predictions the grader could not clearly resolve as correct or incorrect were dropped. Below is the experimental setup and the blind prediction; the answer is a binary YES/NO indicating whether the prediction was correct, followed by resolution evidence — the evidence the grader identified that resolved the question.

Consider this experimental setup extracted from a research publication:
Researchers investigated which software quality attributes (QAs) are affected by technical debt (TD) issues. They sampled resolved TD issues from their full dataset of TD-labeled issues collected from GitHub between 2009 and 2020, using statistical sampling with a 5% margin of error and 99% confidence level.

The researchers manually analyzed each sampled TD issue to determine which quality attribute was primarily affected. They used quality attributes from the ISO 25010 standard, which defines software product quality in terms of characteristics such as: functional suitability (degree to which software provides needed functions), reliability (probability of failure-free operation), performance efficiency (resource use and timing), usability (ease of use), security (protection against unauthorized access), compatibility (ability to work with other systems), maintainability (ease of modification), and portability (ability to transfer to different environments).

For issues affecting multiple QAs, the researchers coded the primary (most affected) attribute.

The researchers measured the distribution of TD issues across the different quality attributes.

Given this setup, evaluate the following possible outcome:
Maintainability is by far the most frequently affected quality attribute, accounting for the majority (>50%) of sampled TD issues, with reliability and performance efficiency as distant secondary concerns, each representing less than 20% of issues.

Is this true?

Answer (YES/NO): NO